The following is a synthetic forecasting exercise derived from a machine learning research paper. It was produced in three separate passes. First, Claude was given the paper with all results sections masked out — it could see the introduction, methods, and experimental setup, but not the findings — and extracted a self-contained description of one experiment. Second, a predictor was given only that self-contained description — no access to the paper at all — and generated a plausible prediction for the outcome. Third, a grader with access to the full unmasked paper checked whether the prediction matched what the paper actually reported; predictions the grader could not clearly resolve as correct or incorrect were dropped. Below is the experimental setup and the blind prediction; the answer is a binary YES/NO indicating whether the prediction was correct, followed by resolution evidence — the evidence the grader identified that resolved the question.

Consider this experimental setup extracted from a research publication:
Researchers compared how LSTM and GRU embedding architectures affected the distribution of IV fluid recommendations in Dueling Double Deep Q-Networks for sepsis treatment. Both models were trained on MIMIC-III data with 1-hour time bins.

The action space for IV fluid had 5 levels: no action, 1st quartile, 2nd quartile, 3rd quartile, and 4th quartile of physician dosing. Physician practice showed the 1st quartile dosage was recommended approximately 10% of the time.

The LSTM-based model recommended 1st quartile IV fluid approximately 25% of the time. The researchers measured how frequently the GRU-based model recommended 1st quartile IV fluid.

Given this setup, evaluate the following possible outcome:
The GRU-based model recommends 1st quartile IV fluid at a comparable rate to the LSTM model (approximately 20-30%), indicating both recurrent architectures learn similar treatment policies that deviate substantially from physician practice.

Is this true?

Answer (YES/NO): NO